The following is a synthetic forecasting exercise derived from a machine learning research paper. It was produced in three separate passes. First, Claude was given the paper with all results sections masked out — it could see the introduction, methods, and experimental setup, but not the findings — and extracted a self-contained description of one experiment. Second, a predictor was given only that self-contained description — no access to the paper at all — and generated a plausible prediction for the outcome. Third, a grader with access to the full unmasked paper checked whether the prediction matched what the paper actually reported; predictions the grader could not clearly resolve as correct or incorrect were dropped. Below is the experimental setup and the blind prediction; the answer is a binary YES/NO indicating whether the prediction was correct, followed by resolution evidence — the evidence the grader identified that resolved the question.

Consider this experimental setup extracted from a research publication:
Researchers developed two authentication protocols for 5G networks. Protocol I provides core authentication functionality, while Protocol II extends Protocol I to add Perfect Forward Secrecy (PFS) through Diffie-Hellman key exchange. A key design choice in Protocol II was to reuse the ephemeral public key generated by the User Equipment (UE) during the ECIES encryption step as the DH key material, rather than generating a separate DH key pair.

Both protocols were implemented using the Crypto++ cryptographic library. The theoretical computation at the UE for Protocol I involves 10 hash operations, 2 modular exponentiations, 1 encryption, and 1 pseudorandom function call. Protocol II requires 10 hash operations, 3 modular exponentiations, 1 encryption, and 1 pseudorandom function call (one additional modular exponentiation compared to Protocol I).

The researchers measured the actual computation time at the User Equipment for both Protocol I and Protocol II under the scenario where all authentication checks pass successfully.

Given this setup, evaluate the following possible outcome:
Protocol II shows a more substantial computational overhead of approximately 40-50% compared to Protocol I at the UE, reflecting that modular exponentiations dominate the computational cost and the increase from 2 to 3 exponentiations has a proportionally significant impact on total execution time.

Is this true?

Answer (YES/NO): NO